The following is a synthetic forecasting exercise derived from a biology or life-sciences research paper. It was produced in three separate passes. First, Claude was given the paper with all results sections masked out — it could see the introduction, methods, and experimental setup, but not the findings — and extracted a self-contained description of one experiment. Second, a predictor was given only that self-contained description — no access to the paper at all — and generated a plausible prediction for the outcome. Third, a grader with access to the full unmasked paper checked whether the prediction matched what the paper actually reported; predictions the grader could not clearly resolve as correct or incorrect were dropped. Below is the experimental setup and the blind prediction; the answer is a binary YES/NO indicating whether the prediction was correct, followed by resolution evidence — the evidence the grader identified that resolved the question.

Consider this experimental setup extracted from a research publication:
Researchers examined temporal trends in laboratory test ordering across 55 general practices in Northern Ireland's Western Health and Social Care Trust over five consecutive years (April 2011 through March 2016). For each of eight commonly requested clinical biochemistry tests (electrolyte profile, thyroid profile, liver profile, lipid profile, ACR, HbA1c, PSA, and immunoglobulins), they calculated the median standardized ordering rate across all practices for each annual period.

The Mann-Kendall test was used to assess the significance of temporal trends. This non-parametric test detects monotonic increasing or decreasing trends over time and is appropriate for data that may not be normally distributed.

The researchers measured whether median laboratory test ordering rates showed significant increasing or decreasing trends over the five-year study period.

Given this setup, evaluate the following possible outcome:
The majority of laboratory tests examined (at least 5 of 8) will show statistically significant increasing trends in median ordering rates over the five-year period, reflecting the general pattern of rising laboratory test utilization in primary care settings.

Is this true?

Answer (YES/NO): NO